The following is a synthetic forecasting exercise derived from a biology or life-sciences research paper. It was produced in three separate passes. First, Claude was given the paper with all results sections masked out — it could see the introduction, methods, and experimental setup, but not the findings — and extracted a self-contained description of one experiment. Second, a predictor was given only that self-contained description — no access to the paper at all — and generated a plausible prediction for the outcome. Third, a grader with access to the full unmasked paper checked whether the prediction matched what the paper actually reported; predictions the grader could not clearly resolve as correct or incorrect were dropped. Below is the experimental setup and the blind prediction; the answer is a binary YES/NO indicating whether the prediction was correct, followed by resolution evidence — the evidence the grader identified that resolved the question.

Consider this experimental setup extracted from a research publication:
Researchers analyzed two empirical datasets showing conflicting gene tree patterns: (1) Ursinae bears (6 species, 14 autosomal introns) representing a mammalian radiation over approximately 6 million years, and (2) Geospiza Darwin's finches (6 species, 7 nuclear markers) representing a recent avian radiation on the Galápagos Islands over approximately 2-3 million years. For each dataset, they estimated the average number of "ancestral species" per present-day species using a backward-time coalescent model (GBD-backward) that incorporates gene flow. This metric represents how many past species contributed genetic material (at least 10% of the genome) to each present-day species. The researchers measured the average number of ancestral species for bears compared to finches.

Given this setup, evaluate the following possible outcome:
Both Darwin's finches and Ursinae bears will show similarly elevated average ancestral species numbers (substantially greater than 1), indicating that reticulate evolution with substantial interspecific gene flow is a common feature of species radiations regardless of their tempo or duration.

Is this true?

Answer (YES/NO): NO